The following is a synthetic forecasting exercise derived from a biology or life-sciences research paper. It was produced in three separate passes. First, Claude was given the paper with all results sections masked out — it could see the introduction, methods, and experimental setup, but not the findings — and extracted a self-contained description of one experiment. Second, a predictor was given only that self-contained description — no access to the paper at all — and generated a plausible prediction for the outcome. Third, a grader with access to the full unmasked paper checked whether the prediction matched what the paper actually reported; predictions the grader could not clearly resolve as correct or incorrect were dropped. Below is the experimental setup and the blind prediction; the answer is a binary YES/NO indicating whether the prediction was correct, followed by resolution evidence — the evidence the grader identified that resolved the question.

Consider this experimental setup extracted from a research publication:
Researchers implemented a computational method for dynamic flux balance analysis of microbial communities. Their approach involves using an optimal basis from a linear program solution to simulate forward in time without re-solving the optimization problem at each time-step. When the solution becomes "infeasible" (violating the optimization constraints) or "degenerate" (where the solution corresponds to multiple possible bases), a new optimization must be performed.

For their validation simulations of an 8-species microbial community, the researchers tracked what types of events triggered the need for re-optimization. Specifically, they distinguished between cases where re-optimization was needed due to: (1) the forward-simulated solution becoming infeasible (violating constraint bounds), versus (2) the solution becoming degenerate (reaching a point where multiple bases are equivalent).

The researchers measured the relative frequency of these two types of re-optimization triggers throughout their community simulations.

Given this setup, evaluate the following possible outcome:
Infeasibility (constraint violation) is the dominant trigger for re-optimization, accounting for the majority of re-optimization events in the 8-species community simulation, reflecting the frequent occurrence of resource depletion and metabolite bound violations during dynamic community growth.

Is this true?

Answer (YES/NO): NO